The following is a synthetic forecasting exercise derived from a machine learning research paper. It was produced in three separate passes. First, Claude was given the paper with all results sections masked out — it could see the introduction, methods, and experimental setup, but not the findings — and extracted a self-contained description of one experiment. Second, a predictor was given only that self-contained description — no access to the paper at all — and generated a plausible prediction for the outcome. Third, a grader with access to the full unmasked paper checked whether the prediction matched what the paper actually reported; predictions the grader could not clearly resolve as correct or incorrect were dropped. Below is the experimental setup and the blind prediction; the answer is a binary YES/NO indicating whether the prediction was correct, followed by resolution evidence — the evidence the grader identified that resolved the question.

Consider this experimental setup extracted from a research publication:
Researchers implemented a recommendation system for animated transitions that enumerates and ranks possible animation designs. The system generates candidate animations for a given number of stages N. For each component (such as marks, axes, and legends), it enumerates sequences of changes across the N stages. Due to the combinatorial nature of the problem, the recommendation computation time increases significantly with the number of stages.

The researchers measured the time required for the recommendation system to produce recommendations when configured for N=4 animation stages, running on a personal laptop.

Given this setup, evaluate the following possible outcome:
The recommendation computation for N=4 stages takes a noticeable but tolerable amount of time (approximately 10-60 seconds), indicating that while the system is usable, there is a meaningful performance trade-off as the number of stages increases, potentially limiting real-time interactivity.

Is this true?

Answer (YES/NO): NO